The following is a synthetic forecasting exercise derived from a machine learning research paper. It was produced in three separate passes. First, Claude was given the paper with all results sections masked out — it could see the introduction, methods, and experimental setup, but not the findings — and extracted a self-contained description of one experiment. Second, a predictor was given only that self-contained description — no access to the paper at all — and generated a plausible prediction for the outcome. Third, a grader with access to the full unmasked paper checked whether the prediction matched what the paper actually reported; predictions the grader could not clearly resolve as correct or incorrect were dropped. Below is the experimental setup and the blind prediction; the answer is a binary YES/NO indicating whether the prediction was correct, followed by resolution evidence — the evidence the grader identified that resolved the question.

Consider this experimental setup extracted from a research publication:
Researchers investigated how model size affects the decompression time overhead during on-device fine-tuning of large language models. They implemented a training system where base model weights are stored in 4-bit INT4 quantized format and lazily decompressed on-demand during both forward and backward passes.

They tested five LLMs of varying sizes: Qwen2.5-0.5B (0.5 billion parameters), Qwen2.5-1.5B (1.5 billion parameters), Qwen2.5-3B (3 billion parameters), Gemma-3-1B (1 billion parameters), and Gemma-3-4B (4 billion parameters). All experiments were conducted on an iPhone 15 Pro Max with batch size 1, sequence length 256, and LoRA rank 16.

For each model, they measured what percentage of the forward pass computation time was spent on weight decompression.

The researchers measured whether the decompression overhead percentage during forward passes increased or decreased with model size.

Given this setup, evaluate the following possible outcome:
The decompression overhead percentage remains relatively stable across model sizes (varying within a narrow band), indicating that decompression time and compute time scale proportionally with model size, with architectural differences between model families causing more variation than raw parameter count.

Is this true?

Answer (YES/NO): NO